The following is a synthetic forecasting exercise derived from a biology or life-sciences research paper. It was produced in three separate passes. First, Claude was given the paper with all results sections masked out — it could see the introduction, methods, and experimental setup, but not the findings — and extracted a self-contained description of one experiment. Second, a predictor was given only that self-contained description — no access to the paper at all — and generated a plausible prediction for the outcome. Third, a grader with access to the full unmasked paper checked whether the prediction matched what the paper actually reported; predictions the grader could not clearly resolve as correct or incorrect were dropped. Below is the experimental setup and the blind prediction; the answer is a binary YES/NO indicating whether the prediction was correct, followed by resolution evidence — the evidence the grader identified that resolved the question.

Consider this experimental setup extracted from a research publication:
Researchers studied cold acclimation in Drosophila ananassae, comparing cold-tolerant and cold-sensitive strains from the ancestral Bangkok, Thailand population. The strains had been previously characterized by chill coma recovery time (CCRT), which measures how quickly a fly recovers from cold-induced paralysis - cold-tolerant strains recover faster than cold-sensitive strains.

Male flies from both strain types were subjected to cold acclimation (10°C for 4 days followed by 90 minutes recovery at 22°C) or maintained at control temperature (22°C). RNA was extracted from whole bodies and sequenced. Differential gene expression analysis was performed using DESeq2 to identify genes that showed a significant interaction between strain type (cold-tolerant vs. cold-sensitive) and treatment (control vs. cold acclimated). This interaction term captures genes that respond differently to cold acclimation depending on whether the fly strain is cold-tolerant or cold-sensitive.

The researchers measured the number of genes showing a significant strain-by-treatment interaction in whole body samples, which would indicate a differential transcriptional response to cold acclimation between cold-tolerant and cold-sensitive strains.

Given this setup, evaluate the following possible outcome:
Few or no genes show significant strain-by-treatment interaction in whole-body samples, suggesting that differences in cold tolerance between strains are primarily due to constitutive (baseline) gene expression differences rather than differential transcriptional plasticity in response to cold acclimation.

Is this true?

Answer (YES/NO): NO